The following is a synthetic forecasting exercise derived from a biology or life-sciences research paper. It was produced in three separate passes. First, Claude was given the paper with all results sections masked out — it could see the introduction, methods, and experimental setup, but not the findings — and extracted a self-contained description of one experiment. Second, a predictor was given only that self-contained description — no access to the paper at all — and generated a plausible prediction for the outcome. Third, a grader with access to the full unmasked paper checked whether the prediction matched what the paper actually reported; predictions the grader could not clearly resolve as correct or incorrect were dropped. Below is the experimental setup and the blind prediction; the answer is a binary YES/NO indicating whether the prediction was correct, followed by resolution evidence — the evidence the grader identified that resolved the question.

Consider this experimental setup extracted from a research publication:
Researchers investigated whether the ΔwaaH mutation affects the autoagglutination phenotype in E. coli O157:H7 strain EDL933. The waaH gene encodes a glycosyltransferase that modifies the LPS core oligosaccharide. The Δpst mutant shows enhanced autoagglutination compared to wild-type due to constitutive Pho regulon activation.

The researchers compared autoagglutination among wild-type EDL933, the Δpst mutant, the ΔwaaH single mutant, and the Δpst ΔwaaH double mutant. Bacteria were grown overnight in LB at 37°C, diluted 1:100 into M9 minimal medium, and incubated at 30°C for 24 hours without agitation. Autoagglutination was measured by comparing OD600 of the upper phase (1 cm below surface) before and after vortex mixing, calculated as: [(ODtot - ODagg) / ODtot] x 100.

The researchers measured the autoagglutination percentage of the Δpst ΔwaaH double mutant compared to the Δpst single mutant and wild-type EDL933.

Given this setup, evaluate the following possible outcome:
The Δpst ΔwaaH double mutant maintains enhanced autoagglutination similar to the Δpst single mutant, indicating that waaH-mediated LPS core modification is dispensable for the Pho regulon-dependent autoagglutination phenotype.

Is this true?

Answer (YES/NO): YES